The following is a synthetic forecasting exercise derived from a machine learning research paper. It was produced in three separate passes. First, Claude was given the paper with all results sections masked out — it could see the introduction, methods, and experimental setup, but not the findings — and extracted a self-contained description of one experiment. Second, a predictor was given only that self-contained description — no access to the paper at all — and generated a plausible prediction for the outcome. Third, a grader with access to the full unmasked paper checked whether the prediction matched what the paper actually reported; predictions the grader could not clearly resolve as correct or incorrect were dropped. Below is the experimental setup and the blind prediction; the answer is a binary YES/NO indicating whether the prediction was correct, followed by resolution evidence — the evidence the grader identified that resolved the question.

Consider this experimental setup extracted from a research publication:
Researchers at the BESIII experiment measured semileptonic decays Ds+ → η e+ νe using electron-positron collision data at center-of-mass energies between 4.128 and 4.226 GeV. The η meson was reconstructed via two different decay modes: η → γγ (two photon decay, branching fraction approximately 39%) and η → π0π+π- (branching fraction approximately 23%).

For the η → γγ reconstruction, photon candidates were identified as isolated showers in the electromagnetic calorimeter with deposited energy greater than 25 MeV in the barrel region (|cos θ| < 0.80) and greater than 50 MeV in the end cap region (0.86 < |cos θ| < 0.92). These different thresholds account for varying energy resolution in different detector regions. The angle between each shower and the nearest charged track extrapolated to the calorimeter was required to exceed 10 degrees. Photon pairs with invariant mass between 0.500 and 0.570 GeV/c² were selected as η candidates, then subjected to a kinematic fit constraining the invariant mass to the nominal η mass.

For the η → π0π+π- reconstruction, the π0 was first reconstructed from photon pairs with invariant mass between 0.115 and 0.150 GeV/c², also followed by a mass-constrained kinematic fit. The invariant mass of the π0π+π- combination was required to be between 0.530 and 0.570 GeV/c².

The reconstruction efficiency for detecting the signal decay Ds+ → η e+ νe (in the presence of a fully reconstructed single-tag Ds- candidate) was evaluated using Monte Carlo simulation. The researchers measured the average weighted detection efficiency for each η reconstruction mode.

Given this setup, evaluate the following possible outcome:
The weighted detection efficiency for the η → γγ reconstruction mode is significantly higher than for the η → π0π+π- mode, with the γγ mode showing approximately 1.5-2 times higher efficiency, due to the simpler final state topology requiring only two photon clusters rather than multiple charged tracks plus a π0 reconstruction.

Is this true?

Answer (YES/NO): NO